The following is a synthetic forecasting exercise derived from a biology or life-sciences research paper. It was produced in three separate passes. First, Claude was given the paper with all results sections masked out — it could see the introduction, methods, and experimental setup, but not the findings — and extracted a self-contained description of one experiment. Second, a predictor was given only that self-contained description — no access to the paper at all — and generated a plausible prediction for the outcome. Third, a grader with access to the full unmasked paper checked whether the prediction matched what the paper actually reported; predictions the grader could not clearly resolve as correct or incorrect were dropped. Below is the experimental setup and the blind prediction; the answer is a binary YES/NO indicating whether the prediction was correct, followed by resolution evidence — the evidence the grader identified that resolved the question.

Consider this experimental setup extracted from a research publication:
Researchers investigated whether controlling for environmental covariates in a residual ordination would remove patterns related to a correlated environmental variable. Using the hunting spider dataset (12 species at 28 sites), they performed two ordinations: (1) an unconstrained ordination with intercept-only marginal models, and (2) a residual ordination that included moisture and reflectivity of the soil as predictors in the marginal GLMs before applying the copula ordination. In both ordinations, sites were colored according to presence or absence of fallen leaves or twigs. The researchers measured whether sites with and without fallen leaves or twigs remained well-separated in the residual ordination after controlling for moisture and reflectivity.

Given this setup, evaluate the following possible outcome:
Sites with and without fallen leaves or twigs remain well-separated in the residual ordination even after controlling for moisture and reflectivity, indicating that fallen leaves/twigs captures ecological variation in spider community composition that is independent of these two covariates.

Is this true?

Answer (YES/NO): NO